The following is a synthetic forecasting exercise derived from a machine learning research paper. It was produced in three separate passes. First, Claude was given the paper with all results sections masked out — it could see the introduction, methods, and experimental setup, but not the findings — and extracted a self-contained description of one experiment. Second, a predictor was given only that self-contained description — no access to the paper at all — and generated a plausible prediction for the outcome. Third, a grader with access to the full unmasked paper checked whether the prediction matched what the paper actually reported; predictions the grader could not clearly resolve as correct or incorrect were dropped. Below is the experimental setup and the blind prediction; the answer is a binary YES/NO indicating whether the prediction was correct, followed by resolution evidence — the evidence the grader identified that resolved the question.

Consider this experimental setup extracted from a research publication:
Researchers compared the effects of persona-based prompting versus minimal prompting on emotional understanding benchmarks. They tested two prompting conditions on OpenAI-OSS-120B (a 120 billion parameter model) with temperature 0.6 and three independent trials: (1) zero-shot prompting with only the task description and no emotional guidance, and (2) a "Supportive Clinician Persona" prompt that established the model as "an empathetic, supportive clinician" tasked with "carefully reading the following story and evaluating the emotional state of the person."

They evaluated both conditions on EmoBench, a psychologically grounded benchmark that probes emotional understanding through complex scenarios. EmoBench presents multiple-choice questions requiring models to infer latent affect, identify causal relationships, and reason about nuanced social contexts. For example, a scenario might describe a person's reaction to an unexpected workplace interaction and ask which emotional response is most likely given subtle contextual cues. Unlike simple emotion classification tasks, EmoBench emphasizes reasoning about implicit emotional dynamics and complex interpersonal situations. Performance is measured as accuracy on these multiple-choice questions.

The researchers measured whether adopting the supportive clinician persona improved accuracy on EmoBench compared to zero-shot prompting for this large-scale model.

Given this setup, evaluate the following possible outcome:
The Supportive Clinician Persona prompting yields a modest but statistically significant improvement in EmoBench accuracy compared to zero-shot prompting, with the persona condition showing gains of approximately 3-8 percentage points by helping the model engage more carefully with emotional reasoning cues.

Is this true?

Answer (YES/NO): NO